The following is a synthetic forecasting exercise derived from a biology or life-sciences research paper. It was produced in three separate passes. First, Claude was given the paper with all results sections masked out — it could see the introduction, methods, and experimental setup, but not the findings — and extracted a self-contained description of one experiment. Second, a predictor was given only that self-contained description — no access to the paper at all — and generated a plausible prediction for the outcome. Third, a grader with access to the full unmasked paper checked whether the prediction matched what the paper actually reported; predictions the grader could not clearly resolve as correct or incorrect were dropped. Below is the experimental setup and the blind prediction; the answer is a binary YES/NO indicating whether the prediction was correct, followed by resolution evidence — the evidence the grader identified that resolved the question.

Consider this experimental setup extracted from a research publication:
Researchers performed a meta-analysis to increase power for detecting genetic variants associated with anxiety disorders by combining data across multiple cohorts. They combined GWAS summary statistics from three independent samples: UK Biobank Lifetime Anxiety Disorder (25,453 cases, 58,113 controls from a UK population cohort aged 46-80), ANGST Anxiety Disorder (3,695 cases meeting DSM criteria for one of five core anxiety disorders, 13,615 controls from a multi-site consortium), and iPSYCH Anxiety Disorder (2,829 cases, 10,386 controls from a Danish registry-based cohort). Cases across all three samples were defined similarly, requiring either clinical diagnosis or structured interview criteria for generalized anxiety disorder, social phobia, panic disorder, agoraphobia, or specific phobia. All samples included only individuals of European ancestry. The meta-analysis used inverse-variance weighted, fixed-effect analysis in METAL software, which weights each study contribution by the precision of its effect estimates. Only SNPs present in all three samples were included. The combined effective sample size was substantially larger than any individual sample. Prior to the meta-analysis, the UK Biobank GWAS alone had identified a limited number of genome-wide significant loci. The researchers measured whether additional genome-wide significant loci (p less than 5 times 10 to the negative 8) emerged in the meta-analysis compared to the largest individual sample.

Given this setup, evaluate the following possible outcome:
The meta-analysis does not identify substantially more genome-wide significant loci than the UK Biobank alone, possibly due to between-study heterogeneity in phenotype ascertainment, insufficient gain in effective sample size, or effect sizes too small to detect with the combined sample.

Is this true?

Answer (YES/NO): YES